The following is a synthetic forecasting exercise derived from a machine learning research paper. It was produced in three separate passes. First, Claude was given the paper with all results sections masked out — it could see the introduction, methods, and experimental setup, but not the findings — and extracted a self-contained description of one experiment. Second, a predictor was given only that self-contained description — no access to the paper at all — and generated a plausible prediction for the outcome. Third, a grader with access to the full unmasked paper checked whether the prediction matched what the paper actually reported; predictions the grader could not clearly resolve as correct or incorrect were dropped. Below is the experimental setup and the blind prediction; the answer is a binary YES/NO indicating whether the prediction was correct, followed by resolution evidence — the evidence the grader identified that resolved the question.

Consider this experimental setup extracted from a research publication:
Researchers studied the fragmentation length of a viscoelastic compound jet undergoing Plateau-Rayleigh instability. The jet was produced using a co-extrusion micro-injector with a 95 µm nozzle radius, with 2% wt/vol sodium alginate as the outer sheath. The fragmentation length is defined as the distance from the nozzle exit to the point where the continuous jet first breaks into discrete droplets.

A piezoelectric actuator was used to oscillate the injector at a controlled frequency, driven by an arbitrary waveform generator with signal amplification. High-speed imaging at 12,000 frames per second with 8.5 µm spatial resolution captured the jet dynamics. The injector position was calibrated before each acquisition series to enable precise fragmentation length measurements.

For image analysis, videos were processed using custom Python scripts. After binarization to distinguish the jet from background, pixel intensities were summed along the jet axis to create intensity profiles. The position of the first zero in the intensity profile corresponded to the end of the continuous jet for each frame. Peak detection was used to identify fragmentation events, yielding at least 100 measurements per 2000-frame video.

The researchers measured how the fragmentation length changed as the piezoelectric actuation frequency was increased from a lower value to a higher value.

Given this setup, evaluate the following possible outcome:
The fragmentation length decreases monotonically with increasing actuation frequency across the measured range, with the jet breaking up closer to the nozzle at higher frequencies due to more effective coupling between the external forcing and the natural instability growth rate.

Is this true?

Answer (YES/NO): NO